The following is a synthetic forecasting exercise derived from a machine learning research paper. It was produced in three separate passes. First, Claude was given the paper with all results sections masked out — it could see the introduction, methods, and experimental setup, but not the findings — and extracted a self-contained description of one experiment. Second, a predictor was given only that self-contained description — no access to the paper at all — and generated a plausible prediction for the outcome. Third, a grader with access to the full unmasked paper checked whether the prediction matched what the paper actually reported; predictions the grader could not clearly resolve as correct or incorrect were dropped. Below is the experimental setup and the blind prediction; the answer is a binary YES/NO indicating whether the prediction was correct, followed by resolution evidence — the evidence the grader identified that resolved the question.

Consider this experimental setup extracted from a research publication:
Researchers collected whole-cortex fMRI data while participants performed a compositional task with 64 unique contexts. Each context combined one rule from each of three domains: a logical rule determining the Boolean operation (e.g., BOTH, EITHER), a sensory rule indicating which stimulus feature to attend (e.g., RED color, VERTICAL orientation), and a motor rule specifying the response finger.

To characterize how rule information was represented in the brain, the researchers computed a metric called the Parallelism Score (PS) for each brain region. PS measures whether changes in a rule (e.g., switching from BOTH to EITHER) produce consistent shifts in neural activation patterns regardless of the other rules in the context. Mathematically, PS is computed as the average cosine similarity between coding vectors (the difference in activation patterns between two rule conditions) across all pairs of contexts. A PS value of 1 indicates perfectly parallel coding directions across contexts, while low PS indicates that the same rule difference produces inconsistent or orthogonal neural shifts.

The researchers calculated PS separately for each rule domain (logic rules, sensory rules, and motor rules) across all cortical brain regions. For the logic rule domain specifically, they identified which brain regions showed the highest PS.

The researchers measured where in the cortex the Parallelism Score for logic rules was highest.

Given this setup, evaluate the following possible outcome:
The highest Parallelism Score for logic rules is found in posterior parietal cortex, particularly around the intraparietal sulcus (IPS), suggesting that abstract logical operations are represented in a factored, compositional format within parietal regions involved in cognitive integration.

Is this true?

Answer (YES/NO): NO